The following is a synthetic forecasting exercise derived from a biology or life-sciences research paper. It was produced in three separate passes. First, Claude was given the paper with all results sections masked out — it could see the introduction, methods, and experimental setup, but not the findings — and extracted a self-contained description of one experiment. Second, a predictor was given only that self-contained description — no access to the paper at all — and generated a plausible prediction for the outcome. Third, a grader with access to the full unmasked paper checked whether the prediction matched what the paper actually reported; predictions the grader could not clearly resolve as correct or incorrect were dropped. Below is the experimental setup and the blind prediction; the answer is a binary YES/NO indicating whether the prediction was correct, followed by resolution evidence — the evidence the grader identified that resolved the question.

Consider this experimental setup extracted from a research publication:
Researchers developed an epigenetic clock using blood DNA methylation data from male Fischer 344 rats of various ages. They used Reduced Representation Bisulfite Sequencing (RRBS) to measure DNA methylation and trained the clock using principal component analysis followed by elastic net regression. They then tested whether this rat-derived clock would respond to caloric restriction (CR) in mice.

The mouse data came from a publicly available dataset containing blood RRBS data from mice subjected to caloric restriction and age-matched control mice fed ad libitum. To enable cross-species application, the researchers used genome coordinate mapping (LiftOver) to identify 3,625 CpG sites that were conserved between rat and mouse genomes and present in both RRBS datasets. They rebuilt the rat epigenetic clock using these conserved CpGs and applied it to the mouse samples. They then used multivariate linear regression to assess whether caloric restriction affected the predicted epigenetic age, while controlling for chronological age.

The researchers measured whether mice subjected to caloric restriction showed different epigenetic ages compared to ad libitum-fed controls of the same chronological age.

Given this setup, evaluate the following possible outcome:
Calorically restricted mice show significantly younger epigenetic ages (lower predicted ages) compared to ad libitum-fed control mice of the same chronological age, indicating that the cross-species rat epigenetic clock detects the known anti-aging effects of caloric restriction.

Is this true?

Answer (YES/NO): YES